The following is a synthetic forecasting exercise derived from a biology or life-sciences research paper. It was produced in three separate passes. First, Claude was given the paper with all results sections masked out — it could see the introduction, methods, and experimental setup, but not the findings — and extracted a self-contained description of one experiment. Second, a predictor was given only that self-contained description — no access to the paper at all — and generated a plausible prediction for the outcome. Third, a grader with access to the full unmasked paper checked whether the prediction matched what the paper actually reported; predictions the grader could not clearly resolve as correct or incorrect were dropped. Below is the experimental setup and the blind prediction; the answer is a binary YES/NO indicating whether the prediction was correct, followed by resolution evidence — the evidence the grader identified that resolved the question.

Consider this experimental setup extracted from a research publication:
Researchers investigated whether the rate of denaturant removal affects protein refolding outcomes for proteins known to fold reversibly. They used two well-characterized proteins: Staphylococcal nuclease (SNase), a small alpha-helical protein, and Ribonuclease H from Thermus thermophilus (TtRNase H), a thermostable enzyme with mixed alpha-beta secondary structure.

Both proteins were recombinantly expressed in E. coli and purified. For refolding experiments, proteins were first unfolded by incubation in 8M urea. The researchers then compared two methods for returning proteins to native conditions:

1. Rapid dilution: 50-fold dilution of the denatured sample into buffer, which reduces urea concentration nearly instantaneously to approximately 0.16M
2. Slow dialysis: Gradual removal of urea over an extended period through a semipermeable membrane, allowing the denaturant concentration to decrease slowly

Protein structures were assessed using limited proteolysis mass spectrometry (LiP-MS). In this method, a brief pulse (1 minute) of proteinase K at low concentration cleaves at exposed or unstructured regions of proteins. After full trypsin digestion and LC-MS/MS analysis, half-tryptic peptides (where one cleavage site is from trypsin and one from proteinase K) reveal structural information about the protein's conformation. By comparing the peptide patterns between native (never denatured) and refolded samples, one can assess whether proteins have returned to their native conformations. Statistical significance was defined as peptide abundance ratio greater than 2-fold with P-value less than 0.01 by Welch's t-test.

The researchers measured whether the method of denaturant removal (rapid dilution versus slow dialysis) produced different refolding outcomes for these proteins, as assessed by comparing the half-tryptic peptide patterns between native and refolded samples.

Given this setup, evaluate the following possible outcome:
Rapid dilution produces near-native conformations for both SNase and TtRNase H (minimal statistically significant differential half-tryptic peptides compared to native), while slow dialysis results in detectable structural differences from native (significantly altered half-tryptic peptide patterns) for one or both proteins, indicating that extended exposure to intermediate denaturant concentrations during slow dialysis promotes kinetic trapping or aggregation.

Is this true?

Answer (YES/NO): NO